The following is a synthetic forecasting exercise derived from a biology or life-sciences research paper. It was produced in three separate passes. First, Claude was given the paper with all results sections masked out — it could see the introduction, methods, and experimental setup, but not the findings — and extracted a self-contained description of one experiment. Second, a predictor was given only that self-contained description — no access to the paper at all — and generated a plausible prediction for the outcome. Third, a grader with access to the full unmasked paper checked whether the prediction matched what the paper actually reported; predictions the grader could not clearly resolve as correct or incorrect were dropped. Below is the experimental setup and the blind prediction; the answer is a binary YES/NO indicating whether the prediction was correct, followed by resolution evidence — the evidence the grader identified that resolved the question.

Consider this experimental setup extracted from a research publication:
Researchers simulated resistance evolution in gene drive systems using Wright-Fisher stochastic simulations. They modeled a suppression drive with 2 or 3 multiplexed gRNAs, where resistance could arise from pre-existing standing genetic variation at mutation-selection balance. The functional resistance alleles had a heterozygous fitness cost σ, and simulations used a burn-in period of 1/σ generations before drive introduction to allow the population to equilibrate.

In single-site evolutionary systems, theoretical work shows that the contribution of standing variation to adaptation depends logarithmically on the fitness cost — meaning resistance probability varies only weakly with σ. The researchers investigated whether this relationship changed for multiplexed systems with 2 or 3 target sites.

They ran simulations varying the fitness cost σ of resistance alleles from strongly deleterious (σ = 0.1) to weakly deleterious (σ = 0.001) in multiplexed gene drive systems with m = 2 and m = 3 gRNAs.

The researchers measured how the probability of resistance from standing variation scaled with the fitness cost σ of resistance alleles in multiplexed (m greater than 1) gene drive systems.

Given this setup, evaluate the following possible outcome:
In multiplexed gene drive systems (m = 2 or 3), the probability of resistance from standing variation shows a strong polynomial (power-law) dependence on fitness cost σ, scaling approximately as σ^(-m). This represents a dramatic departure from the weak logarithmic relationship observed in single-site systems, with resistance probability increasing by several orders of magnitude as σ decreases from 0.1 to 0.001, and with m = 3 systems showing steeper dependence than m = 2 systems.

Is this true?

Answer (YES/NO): NO